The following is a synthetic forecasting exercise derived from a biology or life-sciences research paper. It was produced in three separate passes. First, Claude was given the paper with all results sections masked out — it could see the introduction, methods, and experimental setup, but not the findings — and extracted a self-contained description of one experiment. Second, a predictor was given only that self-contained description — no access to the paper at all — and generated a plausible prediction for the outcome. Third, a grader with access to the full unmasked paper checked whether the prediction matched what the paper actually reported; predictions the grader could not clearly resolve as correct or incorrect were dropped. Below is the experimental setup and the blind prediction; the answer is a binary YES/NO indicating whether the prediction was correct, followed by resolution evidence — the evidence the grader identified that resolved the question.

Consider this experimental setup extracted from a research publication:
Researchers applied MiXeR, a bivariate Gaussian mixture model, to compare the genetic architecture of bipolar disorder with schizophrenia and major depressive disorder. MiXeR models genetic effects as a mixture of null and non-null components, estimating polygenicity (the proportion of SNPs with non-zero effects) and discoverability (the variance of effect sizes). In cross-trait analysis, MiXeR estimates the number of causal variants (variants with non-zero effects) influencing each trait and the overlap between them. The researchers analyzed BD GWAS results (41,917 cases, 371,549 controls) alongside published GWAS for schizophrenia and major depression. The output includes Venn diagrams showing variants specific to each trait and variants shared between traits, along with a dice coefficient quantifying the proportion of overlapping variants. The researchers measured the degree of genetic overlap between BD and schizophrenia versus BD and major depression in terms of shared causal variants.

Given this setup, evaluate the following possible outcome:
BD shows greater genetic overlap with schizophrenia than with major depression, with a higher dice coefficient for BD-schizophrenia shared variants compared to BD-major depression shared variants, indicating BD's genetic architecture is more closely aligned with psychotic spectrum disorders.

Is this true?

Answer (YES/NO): NO